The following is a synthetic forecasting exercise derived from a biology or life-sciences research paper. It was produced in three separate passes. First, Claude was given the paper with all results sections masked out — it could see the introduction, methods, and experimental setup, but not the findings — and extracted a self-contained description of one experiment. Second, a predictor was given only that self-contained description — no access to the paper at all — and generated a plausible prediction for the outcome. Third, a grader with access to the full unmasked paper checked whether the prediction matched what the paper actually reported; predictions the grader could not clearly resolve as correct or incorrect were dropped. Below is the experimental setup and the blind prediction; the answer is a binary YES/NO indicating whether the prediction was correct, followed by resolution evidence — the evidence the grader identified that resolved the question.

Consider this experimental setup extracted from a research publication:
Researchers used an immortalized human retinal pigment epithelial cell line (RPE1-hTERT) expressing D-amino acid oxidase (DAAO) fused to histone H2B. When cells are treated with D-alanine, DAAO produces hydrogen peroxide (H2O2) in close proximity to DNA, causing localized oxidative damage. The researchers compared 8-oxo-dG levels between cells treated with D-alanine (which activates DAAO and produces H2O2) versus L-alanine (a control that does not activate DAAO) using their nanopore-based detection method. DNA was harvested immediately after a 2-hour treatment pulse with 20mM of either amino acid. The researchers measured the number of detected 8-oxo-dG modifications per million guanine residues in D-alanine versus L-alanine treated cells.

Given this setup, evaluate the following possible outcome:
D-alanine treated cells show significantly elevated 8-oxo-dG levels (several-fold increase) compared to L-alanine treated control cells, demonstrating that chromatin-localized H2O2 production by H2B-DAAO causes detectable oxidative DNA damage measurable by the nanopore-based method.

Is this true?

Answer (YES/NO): NO